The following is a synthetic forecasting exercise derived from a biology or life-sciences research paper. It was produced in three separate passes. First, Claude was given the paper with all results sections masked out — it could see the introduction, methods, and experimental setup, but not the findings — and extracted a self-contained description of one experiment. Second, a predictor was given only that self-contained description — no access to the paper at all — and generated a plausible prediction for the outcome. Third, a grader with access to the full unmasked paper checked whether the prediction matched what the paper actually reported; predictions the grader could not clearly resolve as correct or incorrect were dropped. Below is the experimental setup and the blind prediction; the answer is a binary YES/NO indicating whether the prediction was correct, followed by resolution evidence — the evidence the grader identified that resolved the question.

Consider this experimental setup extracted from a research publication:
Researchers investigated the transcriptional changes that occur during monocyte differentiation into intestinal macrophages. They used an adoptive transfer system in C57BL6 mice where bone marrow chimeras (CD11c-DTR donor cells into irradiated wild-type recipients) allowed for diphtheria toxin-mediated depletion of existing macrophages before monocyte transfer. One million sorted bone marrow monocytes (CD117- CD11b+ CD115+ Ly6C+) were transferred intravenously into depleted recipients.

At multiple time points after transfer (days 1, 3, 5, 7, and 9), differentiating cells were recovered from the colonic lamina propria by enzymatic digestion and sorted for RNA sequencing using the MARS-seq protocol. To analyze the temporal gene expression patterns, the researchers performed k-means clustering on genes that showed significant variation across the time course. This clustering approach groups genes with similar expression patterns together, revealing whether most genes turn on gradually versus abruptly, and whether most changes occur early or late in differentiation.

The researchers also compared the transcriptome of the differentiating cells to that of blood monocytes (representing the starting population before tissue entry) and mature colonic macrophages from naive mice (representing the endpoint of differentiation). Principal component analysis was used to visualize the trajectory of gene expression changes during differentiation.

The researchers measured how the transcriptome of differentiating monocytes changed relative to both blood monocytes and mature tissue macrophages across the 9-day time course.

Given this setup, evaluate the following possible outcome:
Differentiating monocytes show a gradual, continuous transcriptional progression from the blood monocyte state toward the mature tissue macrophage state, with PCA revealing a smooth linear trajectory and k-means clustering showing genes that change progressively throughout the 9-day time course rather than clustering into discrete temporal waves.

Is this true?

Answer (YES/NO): NO